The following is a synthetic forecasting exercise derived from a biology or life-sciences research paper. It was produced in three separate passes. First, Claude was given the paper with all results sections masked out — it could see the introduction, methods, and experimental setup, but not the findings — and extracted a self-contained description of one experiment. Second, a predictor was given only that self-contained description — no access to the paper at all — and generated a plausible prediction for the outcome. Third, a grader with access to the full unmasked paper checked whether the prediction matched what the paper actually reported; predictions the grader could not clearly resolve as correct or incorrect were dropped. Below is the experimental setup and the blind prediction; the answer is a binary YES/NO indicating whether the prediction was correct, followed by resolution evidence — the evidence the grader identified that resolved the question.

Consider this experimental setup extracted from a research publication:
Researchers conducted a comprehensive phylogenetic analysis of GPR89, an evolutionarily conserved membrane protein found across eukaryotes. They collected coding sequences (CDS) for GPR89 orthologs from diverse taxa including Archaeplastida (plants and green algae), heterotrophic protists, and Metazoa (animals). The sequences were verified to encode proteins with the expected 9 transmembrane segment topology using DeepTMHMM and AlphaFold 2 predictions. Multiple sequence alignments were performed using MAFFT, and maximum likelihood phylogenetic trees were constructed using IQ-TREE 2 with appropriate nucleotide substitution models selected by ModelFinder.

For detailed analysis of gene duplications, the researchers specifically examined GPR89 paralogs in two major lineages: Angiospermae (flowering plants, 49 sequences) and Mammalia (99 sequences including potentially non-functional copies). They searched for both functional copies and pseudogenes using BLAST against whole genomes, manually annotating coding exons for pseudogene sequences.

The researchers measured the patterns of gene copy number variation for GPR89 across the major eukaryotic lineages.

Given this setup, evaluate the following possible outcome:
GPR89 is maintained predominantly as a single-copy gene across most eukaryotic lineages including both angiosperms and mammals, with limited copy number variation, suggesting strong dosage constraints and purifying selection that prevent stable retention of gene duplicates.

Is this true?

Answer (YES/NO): NO